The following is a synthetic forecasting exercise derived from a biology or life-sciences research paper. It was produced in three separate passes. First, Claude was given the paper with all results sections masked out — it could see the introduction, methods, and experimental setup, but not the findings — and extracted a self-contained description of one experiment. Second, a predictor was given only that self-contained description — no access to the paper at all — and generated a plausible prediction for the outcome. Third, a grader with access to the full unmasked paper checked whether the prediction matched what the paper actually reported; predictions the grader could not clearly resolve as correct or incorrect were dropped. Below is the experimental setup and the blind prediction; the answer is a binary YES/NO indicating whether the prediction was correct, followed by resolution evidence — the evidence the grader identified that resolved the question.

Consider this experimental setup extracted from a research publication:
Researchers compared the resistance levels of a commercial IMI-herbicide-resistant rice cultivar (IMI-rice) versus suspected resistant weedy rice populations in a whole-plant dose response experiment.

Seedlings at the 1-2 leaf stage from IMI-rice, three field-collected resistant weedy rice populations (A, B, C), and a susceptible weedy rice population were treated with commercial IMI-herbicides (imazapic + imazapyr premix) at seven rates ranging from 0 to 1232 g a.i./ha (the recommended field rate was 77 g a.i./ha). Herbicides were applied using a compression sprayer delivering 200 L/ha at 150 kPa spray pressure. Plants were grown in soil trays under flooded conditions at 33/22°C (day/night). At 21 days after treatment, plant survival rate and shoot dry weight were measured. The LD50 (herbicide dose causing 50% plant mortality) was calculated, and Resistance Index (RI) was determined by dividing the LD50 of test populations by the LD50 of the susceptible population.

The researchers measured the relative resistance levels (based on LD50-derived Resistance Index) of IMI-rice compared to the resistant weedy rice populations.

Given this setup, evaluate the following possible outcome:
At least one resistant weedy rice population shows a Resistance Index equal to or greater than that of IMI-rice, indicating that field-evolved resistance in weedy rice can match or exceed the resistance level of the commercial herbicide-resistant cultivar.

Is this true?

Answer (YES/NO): NO